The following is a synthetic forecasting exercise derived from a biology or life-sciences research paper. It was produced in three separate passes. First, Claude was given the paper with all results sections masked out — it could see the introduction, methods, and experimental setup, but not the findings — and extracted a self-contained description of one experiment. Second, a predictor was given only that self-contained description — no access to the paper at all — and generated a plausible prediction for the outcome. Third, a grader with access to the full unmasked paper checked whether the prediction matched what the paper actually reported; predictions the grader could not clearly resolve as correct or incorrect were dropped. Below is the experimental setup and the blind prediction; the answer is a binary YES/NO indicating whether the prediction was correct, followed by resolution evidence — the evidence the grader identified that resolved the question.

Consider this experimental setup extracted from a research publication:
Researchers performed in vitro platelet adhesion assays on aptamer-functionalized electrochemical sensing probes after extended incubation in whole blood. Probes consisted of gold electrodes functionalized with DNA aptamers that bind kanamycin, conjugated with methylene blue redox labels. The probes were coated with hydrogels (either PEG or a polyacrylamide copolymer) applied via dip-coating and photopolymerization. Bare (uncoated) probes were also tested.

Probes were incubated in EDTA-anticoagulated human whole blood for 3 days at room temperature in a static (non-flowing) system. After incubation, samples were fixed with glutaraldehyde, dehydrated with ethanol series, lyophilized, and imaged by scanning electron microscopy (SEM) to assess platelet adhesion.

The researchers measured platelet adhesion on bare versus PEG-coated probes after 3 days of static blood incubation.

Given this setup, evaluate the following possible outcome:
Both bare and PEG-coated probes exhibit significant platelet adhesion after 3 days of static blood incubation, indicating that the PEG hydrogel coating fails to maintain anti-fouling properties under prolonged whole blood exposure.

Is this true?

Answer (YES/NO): YES